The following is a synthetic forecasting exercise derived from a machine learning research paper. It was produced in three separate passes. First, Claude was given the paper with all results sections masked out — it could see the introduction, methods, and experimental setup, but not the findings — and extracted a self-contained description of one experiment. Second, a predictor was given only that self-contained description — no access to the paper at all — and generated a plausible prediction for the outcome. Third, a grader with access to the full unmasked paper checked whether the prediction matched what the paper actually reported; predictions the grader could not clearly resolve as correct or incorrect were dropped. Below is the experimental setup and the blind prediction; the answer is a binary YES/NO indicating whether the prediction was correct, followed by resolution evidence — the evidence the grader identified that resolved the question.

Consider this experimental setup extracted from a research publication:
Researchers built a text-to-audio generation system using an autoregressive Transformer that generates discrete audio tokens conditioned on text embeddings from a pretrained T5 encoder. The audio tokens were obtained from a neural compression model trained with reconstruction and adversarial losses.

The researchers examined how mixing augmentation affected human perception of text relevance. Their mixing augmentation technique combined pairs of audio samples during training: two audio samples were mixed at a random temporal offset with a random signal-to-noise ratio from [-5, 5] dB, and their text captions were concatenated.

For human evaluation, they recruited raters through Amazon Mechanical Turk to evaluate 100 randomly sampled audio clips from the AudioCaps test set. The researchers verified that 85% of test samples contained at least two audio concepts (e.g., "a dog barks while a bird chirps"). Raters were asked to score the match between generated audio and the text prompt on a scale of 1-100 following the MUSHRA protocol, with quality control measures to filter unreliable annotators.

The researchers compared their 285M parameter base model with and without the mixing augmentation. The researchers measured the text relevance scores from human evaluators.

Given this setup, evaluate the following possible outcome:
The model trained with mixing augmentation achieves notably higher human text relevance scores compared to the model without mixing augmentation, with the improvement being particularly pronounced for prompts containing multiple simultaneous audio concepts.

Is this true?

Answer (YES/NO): YES